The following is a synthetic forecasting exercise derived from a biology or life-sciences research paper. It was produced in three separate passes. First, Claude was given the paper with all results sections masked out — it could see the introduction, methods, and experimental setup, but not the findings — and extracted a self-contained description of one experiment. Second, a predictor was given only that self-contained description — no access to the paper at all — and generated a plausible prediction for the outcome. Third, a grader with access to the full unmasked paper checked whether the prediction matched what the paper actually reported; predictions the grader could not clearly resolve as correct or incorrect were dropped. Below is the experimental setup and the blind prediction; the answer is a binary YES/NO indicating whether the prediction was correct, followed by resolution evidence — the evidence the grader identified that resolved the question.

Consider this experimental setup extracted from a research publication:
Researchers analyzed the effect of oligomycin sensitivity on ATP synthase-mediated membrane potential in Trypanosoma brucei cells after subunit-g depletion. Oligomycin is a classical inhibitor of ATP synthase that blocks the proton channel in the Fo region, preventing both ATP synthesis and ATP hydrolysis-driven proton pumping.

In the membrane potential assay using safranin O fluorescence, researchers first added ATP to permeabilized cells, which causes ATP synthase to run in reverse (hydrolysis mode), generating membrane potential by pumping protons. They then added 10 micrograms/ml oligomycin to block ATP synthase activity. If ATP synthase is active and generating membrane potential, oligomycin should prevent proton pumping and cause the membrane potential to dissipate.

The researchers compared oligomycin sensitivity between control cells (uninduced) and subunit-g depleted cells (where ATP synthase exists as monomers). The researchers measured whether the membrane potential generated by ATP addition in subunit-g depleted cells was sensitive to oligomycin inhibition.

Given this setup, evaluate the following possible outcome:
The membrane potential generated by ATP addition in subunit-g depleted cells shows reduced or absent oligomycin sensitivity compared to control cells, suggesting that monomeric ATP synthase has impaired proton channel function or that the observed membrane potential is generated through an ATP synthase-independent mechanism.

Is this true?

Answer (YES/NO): NO